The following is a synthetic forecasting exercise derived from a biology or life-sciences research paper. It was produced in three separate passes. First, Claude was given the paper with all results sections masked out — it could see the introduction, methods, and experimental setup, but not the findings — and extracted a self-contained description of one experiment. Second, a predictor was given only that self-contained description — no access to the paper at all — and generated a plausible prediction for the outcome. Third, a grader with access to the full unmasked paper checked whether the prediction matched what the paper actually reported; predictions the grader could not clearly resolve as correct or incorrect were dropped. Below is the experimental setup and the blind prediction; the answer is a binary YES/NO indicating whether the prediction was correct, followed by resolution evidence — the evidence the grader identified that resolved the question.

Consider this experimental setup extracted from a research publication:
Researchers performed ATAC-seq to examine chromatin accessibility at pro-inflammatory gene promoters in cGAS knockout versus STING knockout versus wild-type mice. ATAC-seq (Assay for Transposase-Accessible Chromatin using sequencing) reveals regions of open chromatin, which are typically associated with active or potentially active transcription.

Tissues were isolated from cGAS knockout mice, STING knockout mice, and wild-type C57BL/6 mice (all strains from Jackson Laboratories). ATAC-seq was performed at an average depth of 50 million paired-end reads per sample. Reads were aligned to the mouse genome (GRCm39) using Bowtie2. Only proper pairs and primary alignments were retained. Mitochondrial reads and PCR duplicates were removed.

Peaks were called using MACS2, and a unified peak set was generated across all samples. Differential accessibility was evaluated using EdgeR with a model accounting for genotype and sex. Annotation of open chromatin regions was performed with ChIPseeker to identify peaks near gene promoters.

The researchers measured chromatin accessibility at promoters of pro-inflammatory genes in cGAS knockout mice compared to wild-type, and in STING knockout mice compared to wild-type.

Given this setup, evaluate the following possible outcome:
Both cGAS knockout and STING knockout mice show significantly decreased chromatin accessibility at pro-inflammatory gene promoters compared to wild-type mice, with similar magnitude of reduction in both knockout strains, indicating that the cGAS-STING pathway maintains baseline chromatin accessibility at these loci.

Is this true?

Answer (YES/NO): NO